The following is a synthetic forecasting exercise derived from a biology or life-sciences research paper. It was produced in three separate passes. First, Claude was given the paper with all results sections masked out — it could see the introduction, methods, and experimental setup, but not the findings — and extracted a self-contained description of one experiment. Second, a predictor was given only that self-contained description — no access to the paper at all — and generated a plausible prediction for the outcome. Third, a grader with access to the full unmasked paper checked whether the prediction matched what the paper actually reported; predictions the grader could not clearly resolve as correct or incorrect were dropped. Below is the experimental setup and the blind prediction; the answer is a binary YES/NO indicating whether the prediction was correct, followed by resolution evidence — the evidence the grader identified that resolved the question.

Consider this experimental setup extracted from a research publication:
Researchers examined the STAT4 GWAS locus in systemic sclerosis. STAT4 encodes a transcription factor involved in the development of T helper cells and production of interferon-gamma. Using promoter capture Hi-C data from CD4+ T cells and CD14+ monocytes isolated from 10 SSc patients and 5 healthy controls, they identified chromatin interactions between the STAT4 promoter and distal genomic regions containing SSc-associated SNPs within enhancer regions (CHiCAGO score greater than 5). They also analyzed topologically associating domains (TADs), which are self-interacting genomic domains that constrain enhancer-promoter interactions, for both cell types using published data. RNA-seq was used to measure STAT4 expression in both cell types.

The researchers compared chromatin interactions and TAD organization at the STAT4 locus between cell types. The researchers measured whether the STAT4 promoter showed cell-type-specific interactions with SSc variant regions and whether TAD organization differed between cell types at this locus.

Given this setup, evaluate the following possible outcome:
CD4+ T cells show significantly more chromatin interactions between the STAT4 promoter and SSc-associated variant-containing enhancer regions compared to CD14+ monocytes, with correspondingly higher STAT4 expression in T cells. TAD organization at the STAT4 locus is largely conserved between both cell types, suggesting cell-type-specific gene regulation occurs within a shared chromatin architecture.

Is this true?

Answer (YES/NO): NO